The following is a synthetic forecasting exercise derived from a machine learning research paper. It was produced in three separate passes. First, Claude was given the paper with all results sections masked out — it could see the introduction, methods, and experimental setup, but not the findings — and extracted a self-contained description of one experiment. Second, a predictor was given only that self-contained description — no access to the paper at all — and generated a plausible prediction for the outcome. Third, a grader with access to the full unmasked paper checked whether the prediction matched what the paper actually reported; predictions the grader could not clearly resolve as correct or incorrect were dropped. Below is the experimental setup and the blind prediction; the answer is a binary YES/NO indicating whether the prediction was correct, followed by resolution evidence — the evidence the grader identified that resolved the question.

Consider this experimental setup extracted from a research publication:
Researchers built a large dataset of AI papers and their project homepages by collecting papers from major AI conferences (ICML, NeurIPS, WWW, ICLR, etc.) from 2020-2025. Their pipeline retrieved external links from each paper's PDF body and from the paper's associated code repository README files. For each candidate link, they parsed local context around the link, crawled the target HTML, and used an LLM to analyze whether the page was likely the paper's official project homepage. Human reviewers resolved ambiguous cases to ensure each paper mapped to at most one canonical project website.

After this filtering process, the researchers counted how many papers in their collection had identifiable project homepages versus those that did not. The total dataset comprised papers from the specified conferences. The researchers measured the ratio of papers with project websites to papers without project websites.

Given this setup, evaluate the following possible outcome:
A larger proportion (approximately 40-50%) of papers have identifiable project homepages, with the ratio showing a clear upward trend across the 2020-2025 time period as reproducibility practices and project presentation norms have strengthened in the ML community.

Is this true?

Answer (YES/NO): NO